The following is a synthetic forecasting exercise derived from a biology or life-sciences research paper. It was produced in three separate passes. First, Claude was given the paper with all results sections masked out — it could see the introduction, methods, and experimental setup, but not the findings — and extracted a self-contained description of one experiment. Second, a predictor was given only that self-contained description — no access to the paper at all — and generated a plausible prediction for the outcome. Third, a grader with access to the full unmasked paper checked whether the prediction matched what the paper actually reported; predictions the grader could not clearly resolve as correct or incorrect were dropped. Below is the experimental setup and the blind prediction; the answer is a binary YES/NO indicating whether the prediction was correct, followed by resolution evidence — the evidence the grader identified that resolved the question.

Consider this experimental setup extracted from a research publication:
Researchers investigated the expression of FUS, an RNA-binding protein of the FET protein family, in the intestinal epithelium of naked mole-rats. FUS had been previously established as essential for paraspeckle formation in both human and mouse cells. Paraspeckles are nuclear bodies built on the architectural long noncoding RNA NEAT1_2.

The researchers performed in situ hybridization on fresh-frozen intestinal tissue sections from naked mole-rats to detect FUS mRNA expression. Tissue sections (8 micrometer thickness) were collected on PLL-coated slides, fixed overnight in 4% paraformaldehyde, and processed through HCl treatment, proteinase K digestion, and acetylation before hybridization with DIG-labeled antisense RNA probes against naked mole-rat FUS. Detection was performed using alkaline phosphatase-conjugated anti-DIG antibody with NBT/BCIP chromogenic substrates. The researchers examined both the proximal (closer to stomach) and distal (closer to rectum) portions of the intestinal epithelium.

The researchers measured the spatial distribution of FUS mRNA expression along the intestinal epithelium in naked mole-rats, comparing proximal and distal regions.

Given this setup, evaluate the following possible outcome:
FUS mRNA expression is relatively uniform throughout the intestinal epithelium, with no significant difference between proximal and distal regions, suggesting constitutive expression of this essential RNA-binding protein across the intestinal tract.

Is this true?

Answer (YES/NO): NO